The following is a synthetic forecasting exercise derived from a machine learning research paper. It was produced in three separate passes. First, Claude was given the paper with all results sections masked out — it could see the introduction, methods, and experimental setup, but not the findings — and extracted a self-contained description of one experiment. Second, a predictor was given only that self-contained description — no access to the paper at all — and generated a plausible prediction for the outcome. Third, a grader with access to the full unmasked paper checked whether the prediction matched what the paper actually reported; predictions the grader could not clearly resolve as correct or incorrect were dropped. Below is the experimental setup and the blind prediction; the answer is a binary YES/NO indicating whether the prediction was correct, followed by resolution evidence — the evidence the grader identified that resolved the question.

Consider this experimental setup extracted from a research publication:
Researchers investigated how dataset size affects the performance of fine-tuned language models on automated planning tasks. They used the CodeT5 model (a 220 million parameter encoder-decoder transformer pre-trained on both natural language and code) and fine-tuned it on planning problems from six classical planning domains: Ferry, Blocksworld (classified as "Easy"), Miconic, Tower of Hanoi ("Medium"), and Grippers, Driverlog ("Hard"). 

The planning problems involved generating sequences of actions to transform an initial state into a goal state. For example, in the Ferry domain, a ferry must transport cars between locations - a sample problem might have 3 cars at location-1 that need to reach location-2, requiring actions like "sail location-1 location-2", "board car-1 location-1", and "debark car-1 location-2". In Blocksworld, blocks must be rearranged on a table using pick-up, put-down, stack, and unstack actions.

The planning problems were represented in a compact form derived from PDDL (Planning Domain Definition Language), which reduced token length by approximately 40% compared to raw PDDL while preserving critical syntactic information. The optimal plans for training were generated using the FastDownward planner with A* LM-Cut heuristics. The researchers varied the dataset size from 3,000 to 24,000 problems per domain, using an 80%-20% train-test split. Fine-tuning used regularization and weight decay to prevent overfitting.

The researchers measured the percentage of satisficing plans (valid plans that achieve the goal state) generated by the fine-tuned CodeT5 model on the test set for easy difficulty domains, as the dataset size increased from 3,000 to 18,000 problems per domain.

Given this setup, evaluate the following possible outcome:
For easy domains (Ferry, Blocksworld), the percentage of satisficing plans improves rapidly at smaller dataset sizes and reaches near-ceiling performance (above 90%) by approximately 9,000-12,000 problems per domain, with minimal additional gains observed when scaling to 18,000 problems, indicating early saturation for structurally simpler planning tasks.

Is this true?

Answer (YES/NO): NO